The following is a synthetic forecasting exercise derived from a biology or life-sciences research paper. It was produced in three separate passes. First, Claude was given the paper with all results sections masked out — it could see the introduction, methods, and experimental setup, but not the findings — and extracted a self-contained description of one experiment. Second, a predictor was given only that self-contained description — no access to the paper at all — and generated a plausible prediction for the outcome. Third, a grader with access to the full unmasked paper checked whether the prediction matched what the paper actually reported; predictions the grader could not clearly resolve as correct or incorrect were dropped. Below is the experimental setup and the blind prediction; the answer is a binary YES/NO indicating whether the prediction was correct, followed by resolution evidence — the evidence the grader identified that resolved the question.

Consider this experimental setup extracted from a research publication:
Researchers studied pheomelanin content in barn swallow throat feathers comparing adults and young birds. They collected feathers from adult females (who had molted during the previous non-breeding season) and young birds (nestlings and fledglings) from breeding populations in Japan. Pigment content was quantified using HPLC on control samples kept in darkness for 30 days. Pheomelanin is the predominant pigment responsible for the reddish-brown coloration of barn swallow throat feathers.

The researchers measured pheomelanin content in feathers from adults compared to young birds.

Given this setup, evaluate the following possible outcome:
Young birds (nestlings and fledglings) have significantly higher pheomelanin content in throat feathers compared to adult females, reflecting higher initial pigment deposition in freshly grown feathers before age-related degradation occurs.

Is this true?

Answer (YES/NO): NO